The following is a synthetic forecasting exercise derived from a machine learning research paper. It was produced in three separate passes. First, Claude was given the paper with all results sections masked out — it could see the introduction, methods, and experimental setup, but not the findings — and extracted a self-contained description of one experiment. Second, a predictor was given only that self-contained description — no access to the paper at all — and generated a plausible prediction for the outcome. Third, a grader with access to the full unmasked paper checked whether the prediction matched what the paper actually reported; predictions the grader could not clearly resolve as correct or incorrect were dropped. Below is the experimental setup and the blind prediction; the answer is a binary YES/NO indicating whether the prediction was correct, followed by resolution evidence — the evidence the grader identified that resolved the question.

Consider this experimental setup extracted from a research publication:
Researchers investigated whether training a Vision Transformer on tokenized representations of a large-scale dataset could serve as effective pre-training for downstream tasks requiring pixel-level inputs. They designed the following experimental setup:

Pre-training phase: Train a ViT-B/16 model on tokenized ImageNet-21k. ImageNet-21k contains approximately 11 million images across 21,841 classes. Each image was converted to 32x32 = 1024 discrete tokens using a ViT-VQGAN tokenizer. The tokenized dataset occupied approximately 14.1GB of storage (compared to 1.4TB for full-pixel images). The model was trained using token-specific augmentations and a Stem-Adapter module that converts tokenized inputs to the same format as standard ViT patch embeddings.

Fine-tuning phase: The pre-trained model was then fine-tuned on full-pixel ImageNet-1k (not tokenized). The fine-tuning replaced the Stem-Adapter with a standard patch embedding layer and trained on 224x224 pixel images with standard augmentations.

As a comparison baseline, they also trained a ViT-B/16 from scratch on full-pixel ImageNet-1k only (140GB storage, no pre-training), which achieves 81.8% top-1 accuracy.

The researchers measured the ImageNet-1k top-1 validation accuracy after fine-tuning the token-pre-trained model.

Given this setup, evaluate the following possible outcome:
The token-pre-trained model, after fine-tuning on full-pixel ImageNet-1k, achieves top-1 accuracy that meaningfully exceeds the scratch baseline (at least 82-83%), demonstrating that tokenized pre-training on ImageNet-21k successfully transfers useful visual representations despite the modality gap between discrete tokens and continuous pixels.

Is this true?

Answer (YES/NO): YES